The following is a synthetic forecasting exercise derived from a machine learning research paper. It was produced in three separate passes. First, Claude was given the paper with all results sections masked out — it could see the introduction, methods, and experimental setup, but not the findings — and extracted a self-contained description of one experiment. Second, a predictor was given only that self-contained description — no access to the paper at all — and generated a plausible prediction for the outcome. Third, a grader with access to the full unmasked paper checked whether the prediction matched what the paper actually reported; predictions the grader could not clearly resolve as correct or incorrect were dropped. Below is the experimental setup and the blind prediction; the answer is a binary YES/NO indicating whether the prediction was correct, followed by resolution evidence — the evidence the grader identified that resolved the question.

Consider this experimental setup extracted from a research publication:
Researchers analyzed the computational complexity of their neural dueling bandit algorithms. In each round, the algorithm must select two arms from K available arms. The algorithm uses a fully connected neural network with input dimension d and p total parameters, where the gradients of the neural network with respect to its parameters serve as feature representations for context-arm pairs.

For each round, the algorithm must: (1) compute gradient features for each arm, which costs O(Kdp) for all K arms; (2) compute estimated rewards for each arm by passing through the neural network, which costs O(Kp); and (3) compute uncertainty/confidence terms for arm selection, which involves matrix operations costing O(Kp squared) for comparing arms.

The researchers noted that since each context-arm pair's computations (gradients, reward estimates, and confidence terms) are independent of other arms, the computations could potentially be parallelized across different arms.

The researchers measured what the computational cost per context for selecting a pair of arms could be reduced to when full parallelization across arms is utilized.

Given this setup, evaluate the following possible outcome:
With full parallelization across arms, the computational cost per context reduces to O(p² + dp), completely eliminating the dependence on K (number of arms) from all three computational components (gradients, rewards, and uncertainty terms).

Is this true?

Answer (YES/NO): YES